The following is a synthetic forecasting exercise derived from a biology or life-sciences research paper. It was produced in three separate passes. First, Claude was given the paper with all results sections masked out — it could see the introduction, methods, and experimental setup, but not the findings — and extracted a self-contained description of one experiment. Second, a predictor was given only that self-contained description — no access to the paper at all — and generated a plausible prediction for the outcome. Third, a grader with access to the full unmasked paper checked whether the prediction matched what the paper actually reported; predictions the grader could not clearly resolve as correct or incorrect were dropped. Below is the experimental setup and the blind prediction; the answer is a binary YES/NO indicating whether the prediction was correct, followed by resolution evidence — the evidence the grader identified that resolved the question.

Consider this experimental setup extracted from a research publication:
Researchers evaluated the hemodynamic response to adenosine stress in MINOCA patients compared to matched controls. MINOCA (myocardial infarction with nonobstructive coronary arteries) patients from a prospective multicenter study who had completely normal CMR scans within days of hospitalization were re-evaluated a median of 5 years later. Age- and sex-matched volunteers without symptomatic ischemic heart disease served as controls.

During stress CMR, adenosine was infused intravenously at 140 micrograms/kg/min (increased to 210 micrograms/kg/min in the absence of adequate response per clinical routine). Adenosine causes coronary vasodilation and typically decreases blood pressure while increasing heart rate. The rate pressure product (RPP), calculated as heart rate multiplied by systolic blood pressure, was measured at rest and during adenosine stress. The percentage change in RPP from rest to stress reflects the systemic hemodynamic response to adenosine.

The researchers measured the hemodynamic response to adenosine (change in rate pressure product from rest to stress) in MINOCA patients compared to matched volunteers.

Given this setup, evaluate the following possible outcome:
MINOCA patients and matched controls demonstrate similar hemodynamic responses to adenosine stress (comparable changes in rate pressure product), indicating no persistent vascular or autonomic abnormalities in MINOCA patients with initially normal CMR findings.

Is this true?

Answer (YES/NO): YES